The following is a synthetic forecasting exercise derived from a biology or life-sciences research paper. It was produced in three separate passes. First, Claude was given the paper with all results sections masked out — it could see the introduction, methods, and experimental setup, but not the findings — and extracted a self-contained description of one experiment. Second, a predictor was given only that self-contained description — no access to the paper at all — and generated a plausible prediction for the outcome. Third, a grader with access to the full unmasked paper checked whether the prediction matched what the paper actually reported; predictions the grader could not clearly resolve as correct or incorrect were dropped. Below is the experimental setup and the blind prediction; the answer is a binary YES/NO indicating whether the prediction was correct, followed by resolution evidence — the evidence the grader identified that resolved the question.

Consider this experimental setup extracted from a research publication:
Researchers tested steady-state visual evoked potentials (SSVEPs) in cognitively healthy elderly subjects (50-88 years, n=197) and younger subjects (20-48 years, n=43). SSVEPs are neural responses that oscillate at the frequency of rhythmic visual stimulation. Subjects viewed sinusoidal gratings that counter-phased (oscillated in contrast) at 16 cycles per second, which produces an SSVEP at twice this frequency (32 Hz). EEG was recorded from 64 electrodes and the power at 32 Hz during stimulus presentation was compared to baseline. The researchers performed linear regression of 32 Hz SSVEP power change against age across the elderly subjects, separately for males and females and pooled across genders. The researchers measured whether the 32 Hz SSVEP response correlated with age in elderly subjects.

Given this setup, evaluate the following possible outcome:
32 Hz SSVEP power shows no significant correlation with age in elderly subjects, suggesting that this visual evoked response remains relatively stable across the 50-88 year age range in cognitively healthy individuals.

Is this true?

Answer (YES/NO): NO